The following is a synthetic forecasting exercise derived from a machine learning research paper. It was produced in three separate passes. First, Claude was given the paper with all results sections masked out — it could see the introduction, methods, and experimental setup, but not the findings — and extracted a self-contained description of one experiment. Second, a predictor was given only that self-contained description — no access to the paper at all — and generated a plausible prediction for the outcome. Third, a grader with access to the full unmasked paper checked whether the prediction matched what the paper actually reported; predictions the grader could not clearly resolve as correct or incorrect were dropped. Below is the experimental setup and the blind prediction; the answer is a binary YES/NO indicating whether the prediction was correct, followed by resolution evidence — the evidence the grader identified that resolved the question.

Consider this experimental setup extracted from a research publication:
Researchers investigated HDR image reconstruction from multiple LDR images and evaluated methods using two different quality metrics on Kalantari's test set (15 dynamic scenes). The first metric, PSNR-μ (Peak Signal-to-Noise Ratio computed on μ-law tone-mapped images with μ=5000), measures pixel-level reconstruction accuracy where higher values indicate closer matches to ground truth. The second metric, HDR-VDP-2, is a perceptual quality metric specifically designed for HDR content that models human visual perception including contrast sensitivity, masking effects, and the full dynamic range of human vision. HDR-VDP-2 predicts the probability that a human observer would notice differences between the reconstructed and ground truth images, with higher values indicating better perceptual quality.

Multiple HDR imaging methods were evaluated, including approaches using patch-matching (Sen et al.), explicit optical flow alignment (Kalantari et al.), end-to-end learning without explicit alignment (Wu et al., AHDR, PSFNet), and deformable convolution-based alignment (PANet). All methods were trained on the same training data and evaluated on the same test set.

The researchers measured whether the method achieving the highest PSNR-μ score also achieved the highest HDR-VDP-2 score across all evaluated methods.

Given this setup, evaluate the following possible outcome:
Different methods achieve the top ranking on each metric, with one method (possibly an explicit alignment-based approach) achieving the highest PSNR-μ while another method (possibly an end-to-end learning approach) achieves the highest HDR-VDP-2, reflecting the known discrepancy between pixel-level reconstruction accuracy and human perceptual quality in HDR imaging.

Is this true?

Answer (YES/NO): YES